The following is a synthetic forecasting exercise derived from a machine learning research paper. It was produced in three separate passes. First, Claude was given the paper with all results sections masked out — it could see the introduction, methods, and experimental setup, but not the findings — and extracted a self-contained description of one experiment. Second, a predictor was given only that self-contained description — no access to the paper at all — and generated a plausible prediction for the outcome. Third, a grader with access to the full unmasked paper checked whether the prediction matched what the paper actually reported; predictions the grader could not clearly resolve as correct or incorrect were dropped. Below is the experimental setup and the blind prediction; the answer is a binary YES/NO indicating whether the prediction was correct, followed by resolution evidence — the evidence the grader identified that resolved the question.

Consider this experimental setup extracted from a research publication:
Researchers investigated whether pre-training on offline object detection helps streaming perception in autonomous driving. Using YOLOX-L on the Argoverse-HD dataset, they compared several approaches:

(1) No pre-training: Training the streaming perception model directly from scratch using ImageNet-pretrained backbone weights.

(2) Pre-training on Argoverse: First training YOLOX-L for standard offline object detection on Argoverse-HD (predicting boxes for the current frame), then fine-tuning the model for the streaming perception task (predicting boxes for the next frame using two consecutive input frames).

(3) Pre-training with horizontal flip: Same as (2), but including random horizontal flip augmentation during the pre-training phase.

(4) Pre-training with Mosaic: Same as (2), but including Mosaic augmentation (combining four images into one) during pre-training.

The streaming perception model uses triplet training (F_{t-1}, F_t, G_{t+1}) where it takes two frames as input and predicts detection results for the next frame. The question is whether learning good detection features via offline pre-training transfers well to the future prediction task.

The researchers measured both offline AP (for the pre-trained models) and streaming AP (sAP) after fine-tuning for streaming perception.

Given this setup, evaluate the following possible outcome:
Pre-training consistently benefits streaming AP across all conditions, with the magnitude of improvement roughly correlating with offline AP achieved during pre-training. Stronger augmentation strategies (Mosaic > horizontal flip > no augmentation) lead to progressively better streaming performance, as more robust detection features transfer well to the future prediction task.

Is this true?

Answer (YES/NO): NO